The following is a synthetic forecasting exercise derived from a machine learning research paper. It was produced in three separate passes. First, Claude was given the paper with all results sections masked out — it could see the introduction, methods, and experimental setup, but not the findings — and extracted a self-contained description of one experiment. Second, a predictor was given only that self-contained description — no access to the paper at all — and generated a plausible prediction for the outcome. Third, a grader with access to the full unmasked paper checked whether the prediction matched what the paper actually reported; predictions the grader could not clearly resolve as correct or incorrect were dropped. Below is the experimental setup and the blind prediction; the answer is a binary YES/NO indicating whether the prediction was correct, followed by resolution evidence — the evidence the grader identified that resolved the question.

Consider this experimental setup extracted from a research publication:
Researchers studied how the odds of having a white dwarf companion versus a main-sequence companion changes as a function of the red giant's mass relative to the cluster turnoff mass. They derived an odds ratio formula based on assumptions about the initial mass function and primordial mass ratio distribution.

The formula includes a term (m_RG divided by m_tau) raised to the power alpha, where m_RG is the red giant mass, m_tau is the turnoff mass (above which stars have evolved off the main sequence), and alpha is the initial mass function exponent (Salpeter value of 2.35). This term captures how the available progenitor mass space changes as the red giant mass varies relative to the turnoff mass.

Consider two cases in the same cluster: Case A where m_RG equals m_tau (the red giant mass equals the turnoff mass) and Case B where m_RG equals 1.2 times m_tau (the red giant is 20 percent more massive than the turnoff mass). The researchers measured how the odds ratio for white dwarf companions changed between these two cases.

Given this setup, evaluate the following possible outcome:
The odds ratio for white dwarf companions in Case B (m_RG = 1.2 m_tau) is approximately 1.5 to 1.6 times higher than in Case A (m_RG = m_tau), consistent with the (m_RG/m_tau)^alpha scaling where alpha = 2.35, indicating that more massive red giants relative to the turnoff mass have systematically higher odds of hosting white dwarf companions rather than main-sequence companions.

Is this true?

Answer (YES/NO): YES